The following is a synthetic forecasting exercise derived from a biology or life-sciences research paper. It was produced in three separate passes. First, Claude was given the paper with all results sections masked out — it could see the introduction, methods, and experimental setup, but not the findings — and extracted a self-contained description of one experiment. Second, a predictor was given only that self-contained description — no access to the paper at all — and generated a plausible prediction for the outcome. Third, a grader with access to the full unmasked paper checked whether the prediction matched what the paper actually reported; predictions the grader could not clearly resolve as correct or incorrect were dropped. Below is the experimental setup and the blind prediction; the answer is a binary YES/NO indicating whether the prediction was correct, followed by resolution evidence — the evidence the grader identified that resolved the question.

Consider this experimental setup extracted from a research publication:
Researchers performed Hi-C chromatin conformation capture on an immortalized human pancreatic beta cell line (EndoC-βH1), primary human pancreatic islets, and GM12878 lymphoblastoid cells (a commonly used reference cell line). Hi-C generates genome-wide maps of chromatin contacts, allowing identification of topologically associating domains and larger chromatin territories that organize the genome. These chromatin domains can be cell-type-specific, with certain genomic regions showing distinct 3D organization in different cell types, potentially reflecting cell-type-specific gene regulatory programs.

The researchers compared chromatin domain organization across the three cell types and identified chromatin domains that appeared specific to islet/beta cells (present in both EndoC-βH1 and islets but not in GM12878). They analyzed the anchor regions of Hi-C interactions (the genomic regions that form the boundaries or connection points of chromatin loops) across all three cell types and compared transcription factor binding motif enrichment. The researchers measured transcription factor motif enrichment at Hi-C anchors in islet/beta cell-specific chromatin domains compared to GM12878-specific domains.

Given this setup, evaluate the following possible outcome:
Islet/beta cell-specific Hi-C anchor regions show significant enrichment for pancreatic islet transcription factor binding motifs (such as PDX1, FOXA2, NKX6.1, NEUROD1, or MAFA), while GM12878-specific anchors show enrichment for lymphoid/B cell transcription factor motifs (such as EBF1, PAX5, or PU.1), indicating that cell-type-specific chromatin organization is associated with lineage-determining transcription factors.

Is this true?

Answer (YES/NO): YES